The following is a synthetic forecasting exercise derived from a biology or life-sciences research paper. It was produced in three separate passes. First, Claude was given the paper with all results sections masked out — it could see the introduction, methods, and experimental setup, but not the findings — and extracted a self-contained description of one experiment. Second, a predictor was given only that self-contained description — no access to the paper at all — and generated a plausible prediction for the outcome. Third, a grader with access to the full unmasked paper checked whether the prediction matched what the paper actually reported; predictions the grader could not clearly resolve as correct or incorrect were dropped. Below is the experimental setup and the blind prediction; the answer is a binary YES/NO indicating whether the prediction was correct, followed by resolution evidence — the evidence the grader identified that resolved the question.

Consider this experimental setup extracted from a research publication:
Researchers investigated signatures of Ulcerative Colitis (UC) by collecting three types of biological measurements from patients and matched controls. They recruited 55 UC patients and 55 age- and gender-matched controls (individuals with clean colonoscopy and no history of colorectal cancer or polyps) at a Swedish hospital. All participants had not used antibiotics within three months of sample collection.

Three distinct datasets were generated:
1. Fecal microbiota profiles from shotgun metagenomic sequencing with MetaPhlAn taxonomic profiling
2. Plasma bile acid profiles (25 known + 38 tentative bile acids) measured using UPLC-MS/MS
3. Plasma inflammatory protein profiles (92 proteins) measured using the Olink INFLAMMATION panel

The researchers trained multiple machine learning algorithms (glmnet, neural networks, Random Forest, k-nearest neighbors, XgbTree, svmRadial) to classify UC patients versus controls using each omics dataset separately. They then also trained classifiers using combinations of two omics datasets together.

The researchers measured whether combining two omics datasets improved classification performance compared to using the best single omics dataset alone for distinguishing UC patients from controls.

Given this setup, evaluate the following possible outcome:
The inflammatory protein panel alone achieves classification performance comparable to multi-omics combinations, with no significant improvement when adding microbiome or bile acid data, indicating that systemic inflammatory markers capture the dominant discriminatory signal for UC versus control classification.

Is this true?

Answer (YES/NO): NO